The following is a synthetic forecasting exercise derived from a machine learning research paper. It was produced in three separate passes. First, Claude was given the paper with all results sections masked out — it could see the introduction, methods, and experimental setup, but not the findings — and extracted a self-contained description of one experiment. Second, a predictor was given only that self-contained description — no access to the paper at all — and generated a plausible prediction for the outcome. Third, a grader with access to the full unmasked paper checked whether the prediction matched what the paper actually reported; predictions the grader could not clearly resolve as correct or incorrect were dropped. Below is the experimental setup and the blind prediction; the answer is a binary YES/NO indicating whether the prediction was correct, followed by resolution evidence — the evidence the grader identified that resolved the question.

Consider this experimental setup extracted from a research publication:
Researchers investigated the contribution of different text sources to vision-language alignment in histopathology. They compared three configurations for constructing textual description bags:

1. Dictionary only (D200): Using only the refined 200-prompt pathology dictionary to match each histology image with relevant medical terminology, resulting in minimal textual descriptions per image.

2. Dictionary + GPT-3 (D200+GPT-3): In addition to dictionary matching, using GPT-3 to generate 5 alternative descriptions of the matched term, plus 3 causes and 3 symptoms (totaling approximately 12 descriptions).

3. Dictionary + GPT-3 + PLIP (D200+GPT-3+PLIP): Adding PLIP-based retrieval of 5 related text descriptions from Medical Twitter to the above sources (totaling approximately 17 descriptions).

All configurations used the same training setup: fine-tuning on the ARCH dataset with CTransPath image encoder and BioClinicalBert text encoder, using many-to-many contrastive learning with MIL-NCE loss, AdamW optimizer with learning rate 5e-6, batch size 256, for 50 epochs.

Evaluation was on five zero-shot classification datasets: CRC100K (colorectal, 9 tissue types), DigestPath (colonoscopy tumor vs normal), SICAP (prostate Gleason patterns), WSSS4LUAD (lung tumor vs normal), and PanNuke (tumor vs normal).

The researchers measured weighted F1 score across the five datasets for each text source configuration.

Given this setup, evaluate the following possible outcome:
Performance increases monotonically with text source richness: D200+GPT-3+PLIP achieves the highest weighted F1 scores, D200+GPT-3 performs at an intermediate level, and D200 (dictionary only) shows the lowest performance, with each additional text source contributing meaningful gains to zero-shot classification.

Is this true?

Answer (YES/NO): YES